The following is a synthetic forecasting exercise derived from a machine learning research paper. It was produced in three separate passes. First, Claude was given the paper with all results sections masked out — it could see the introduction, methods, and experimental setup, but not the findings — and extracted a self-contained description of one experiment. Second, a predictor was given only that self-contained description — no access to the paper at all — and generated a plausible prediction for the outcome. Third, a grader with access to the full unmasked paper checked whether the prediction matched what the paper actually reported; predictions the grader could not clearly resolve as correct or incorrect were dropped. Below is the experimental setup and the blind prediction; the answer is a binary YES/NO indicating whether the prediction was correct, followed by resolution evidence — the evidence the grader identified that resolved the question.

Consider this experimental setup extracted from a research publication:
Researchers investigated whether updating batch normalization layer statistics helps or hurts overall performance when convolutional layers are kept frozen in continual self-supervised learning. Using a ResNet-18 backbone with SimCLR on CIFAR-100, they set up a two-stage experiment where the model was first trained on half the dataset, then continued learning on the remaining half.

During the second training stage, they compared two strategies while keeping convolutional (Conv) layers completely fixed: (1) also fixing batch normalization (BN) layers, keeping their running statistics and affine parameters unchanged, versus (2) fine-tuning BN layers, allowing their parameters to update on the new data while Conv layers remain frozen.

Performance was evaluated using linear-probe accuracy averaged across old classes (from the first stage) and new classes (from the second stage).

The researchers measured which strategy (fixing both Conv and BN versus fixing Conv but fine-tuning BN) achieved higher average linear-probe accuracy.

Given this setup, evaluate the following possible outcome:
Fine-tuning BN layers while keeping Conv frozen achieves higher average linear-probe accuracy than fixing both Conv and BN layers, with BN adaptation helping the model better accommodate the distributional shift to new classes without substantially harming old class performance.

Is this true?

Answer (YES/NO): NO